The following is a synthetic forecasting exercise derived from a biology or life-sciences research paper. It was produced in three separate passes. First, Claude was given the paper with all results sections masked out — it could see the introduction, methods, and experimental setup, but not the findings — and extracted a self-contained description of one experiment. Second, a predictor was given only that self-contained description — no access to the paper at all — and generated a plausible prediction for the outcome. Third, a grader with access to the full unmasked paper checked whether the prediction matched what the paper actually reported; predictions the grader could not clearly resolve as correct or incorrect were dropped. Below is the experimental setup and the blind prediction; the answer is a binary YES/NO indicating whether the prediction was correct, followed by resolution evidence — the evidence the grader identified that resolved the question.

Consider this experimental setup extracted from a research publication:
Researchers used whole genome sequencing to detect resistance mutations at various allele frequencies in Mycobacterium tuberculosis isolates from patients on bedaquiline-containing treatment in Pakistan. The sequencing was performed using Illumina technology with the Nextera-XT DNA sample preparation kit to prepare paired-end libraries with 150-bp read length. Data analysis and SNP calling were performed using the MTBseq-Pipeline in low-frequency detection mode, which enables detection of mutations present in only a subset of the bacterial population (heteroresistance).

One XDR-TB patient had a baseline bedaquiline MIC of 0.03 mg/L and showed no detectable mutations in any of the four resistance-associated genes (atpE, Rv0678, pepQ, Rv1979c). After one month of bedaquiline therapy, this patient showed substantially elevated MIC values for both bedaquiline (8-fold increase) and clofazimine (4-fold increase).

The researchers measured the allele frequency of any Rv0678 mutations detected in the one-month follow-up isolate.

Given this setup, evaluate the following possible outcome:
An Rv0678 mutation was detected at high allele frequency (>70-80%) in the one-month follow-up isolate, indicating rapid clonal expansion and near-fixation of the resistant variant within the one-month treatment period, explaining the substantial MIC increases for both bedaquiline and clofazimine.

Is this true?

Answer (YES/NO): NO